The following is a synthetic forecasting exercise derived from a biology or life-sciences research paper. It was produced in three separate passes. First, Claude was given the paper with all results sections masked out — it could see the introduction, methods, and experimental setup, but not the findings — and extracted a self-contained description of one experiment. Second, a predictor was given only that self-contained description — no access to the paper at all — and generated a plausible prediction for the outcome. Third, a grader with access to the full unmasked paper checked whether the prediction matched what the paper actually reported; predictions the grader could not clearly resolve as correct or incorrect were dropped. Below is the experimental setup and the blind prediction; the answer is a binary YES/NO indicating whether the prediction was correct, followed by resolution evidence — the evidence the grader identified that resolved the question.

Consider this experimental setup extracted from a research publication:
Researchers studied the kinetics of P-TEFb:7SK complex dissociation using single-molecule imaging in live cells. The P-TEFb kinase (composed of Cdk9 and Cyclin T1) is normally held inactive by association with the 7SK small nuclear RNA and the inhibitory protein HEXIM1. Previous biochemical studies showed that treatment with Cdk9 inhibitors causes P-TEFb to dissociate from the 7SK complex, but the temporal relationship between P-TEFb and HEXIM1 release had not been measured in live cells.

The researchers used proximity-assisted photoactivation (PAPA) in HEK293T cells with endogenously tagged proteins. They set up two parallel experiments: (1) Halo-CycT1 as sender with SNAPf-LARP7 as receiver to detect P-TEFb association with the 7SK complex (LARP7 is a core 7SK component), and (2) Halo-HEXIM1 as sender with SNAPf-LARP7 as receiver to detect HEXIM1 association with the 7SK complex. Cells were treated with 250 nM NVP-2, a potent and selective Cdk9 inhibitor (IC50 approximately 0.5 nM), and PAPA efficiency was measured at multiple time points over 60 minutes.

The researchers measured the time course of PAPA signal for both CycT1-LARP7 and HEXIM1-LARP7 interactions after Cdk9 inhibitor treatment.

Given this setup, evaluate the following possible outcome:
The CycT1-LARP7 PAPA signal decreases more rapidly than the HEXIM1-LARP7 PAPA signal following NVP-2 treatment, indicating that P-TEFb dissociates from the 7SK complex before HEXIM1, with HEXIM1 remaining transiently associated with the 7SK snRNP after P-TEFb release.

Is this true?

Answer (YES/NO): NO